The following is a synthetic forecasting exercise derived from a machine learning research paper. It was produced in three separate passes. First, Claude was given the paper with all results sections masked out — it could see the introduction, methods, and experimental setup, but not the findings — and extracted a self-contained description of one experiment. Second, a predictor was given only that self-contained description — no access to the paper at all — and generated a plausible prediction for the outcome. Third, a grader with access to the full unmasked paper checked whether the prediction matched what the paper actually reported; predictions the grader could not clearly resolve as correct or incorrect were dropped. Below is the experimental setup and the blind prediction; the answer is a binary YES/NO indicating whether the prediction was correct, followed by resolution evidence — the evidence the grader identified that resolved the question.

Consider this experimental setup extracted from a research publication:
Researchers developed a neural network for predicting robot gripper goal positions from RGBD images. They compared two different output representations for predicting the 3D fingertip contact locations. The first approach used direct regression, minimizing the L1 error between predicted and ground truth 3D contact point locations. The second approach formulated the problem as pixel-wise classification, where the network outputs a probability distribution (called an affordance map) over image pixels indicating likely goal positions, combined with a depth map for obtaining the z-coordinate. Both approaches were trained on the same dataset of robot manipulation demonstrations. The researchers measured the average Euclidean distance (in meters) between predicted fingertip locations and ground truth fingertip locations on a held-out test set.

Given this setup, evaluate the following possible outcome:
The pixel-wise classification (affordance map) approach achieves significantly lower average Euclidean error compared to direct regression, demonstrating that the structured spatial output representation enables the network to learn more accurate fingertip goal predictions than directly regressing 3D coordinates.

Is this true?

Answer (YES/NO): YES